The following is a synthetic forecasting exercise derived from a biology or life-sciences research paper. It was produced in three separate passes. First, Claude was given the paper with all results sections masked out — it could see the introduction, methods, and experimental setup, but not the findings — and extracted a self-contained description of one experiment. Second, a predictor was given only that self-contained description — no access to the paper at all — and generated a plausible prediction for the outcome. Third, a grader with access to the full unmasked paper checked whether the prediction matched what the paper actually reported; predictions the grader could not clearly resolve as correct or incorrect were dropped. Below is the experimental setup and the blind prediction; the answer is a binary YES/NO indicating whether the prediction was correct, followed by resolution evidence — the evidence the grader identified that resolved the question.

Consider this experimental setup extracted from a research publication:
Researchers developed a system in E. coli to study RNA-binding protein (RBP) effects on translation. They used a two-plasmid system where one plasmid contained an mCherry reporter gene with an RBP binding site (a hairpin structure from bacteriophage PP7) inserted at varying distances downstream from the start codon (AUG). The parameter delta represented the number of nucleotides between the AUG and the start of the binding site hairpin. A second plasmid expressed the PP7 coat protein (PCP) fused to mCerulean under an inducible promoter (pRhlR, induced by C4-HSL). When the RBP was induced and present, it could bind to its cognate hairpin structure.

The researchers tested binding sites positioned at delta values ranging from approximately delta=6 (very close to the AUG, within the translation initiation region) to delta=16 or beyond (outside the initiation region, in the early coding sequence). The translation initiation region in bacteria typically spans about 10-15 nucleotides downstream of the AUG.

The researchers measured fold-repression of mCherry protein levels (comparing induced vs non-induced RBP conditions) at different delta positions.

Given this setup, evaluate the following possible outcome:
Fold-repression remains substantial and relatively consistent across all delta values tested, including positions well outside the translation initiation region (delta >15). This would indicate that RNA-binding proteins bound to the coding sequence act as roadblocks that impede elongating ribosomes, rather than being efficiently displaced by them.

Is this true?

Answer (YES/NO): NO